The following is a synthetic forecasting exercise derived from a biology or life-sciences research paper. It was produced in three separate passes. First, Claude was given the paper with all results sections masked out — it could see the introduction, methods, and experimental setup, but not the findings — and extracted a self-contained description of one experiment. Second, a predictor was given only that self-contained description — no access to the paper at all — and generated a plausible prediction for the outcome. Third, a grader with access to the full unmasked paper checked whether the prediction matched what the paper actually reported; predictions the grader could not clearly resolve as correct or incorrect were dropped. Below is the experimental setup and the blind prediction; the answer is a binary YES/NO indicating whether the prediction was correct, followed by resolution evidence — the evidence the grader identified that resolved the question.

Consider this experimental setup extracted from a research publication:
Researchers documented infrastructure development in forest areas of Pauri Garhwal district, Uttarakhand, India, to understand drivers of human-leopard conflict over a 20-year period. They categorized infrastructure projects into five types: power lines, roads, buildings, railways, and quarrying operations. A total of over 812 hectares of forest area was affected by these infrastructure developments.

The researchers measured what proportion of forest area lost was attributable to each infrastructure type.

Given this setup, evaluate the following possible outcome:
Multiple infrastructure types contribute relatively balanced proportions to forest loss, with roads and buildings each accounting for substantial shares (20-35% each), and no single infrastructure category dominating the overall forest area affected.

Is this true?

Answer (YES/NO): NO